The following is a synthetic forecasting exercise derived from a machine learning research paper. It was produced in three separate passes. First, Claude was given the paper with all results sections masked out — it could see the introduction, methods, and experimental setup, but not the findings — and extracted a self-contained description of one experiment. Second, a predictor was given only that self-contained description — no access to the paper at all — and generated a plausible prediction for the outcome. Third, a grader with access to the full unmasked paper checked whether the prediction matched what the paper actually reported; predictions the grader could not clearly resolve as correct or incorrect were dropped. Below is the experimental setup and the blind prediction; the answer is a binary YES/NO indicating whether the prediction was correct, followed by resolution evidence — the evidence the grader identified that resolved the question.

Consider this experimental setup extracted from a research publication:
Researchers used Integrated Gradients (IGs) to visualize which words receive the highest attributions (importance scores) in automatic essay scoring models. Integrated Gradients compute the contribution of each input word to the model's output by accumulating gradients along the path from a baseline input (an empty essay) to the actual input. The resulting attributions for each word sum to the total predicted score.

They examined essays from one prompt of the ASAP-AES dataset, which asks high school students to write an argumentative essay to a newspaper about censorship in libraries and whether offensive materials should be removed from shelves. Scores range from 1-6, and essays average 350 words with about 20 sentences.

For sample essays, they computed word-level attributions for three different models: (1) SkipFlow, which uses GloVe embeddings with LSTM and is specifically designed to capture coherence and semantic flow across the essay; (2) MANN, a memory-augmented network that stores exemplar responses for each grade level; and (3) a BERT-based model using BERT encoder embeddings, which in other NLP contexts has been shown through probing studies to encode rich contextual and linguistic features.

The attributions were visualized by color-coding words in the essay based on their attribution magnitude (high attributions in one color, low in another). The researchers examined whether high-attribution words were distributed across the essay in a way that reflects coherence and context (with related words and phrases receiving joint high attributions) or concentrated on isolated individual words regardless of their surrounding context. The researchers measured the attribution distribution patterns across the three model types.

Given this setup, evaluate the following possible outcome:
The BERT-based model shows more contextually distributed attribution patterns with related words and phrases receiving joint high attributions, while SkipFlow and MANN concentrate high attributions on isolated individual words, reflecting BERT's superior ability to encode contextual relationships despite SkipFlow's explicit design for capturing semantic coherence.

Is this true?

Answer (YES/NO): NO